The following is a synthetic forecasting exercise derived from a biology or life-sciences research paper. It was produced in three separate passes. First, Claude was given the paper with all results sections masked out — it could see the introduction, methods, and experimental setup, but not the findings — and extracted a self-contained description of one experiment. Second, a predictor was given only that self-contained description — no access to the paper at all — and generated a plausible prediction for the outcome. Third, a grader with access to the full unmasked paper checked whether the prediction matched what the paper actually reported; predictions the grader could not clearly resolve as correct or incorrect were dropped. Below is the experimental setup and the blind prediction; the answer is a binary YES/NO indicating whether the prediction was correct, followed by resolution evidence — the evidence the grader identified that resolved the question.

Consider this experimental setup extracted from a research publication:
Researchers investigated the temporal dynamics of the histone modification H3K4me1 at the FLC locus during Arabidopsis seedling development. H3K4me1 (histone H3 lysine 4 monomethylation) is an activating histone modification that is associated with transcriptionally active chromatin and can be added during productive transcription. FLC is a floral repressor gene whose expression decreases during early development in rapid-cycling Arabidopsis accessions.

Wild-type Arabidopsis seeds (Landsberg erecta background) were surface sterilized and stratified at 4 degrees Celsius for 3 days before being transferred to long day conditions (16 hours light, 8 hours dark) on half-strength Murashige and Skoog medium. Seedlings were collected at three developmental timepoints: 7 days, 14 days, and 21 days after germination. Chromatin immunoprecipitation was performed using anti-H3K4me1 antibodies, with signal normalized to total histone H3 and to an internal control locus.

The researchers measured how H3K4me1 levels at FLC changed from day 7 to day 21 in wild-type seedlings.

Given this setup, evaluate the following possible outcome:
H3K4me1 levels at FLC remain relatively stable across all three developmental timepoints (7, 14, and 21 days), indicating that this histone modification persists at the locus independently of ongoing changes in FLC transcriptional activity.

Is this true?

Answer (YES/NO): NO